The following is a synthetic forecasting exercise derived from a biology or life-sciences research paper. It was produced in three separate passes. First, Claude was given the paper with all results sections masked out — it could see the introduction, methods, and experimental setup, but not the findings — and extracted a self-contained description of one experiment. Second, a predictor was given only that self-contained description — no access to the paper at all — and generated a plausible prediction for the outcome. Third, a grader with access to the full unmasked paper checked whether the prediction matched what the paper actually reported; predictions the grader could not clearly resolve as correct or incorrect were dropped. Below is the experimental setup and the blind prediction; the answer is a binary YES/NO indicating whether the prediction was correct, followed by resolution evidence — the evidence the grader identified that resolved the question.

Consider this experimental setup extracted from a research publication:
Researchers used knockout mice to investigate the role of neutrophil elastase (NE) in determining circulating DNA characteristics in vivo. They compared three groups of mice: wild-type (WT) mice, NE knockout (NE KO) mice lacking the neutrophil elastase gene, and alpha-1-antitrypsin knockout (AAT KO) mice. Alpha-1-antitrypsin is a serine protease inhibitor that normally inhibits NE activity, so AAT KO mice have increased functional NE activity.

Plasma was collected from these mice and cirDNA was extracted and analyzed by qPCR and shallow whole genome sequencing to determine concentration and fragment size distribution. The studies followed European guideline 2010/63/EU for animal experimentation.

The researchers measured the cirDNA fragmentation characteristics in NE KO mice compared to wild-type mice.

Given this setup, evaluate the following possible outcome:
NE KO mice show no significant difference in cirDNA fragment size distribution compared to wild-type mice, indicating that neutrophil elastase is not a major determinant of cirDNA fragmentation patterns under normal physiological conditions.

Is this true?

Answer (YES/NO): NO